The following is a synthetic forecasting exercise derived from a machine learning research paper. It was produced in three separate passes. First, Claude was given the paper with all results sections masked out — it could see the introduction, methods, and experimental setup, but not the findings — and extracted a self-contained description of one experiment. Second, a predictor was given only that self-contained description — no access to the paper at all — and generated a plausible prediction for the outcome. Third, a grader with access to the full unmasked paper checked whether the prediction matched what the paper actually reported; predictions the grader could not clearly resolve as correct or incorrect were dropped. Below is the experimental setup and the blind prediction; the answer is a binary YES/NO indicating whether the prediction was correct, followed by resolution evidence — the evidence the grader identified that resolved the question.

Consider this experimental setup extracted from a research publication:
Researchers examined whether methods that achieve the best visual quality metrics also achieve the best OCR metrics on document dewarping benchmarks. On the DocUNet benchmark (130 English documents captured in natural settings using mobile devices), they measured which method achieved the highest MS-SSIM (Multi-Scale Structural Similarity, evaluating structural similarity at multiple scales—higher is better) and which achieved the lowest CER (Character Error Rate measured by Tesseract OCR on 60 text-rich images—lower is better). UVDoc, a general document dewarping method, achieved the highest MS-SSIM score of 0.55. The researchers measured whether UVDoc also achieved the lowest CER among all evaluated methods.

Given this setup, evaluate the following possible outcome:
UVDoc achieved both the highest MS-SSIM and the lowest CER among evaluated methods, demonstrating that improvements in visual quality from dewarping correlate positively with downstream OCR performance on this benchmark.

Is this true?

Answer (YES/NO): NO